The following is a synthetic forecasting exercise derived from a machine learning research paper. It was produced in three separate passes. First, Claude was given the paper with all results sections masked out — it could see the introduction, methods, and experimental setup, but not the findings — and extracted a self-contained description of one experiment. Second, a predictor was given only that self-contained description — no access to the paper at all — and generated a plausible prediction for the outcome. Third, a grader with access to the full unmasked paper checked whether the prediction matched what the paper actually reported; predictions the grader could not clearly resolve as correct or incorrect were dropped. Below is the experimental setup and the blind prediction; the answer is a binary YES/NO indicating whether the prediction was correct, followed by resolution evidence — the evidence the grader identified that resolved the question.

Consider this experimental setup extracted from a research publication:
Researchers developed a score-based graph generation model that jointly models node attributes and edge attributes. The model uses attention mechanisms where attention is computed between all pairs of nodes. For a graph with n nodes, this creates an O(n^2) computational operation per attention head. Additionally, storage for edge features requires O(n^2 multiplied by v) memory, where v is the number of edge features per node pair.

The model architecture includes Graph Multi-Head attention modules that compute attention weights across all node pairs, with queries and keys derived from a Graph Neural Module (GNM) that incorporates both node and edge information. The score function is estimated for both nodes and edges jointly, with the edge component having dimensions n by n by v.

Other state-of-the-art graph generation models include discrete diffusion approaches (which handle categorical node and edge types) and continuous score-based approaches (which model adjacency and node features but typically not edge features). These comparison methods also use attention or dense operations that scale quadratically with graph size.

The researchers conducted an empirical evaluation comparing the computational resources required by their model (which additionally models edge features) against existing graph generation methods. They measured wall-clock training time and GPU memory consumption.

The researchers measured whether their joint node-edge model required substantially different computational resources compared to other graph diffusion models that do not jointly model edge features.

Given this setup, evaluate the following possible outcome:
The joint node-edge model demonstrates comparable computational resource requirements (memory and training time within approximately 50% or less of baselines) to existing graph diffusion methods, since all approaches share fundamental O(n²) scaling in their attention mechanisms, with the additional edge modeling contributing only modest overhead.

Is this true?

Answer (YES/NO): YES